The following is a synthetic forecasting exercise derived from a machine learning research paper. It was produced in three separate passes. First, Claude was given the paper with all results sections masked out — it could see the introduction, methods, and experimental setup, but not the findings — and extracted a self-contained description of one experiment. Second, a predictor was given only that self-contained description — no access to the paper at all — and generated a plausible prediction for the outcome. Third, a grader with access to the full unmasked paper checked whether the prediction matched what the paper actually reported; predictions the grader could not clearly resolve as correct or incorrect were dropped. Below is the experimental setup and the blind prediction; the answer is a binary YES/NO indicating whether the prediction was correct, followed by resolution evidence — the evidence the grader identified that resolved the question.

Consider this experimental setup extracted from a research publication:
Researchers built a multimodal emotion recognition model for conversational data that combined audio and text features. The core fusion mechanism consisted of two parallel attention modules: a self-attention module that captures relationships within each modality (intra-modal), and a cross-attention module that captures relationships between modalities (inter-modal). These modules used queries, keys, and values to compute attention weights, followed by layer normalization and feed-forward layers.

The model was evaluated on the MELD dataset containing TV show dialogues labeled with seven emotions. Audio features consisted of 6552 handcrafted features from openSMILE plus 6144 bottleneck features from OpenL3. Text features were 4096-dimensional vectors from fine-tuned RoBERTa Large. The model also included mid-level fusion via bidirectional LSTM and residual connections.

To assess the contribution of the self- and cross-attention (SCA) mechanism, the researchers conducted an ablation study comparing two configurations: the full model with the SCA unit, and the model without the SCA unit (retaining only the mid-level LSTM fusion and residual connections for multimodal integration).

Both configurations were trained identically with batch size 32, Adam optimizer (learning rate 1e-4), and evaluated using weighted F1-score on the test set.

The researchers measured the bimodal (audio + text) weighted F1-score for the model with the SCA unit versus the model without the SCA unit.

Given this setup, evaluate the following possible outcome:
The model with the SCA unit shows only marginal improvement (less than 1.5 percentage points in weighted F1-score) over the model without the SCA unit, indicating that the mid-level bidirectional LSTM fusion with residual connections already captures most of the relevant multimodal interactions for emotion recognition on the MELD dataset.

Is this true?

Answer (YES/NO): YES